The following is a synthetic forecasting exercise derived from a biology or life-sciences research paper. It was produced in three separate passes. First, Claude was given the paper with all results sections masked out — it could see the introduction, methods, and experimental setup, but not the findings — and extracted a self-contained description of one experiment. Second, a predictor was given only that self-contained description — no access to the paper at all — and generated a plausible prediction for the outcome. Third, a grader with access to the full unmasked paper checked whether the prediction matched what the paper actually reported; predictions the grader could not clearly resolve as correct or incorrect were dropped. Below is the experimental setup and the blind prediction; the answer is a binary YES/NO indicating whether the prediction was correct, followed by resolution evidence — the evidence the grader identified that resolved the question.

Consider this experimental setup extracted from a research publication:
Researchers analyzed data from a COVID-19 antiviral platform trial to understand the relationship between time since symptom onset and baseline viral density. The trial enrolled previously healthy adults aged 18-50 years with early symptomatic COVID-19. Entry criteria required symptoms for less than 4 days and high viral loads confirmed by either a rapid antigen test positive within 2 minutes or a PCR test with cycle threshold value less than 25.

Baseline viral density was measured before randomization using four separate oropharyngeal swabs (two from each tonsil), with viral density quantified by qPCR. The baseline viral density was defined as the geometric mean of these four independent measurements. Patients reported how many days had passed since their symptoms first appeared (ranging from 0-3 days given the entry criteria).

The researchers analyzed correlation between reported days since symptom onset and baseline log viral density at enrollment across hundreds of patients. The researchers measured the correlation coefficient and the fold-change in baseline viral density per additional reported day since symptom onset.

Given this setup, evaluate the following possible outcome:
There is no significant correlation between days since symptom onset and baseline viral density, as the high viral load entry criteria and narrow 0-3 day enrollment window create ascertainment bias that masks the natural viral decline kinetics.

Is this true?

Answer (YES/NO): NO